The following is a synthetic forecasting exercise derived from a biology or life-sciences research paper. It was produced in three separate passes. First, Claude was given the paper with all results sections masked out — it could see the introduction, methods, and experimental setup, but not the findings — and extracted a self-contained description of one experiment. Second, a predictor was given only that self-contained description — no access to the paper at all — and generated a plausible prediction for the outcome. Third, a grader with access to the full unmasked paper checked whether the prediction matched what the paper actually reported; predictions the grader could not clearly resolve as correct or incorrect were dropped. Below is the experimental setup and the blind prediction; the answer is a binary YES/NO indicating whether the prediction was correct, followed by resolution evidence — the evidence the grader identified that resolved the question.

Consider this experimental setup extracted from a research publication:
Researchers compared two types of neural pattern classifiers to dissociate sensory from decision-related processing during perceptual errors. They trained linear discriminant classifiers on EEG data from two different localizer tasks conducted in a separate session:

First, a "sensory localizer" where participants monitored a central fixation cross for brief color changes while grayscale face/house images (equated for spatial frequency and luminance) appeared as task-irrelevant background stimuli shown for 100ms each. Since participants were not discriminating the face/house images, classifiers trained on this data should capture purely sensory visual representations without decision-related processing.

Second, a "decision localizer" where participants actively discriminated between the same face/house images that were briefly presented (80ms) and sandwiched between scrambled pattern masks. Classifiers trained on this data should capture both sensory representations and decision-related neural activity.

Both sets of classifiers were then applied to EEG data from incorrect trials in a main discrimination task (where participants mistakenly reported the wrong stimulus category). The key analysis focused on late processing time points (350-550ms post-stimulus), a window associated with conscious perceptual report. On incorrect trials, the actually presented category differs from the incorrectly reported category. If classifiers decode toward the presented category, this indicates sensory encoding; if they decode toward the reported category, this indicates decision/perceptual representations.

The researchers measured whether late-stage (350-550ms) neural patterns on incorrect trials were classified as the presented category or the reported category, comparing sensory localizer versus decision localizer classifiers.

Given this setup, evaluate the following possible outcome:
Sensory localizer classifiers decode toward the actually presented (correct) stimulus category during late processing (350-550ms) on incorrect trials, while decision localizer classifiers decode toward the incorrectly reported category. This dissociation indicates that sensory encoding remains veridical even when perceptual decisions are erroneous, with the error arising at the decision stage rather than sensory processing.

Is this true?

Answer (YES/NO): NO